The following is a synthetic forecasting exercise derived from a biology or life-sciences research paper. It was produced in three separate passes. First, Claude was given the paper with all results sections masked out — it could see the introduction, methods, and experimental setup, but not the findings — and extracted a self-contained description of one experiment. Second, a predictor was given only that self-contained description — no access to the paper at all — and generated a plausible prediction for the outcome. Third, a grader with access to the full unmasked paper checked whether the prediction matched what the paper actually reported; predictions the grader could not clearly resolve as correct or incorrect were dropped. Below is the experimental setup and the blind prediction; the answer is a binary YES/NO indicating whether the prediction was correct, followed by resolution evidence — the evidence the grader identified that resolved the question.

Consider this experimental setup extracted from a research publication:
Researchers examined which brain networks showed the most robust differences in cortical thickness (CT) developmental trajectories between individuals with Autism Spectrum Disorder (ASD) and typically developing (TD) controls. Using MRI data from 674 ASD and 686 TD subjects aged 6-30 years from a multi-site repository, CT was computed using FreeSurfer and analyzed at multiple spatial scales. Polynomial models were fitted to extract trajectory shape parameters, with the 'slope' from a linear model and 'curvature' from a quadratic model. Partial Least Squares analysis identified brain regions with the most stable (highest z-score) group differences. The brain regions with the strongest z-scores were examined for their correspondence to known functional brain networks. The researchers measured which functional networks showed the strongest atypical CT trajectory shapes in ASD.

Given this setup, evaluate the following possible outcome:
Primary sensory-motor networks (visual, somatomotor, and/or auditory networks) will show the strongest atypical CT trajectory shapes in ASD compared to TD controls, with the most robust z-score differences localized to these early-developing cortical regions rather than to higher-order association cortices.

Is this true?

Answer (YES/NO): NO